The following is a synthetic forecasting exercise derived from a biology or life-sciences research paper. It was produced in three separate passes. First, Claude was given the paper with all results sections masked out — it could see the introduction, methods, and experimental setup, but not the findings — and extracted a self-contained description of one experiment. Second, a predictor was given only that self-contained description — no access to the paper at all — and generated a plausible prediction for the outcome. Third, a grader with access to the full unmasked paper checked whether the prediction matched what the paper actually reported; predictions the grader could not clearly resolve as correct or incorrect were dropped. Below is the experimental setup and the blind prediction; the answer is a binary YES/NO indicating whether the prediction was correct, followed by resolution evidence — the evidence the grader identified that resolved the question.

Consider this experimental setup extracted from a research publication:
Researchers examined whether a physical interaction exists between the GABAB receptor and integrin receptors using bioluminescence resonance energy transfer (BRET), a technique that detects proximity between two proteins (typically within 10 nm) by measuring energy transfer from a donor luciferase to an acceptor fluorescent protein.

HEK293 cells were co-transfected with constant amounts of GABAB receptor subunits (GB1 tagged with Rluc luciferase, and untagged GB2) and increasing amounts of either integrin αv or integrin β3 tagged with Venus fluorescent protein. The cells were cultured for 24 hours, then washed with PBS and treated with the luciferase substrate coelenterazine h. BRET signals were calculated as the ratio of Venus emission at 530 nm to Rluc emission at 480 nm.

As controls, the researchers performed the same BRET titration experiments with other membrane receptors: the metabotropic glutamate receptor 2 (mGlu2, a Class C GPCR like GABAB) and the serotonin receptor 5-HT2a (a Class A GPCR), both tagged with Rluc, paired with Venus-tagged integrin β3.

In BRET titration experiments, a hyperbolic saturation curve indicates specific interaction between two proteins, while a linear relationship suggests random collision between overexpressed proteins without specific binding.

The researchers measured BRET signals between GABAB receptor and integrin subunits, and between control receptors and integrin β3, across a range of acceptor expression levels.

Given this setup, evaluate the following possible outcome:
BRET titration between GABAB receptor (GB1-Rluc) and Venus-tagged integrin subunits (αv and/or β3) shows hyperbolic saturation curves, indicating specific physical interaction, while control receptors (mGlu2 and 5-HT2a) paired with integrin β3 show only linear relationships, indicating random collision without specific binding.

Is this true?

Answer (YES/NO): NO